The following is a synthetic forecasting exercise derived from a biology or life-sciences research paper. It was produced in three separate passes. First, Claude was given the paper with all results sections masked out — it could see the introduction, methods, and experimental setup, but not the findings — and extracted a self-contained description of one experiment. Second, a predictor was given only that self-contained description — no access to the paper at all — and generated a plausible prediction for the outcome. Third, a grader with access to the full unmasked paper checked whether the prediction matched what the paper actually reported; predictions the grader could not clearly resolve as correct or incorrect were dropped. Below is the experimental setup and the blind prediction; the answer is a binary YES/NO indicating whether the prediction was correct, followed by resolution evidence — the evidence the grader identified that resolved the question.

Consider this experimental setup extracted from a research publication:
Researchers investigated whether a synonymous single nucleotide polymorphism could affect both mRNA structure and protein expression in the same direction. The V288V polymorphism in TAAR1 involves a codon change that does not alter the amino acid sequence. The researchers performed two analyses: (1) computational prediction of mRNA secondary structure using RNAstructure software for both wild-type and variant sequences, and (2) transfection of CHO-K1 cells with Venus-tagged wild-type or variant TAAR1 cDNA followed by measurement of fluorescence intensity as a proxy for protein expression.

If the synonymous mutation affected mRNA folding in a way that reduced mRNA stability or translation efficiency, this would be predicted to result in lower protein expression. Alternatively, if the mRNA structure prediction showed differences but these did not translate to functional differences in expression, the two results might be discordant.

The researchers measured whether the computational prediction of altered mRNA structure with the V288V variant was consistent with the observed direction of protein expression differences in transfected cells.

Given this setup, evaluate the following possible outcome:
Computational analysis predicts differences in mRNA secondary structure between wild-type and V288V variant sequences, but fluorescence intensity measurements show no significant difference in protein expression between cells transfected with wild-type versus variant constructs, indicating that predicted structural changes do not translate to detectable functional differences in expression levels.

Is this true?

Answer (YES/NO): NO